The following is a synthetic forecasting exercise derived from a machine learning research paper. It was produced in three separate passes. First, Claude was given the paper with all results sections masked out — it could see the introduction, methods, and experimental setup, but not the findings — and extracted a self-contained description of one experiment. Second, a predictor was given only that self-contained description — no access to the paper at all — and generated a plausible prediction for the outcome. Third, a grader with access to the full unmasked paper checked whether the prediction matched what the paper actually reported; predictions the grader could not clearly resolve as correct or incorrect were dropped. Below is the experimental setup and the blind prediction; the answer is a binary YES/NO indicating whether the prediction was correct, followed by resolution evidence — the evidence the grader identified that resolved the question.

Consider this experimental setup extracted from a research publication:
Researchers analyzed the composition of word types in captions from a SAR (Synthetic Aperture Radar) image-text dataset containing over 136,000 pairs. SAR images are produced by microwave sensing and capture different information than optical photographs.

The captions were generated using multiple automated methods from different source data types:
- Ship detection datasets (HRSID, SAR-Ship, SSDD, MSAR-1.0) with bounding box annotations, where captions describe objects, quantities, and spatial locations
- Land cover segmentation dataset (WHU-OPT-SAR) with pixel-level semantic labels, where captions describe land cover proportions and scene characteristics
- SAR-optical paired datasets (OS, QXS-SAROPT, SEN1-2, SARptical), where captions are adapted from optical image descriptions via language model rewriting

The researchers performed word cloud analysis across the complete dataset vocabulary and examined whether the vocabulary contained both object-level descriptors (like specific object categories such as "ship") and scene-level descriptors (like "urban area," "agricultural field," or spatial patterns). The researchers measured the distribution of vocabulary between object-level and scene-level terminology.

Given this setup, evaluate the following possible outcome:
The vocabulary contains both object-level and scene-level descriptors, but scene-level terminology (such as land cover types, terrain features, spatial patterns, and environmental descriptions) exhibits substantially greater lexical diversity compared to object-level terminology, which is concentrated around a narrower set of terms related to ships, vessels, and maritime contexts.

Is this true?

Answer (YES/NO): NO